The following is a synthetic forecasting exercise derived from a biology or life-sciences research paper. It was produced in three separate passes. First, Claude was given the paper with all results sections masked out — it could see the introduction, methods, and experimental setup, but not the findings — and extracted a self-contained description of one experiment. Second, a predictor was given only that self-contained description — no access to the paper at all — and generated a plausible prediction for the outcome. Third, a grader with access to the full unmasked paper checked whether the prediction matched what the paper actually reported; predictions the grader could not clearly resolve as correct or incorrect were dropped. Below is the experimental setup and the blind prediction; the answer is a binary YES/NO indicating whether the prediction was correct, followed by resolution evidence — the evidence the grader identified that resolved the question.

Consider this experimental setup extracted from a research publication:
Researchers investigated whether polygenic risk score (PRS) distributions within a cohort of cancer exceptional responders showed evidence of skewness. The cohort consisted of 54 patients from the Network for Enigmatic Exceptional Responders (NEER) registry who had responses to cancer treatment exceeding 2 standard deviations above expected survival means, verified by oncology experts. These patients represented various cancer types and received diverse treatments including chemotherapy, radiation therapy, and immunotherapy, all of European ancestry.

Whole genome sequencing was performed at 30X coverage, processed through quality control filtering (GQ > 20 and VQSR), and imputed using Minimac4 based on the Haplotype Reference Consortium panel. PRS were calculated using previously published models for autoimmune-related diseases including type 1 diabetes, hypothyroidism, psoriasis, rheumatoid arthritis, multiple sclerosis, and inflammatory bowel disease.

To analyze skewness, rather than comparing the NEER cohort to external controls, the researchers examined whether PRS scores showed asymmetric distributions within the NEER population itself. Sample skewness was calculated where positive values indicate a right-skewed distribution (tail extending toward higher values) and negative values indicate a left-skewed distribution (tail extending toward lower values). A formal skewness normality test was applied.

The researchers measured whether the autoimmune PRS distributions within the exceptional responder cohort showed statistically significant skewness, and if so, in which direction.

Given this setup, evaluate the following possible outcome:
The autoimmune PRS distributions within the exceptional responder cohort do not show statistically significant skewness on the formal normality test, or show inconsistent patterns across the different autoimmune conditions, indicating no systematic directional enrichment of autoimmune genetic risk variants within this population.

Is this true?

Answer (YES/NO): NO